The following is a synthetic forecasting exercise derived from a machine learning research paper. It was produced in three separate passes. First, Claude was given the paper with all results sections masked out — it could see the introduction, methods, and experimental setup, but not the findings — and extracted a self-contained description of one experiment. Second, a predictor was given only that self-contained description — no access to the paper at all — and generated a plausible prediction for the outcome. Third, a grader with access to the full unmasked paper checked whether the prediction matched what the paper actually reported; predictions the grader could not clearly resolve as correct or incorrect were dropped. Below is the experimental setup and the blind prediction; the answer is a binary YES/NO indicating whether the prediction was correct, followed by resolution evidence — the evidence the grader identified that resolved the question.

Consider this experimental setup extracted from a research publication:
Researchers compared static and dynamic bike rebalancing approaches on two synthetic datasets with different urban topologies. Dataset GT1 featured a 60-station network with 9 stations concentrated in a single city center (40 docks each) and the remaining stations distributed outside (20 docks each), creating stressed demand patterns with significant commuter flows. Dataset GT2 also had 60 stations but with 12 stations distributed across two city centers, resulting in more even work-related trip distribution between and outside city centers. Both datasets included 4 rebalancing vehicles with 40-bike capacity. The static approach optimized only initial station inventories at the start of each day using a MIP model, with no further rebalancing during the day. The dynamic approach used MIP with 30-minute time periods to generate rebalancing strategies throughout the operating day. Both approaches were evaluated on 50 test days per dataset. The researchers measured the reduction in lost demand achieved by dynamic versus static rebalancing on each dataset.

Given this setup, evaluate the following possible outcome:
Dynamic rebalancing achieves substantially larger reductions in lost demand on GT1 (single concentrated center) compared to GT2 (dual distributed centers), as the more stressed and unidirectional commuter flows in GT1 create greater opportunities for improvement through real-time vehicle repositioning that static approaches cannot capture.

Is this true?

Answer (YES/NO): NO